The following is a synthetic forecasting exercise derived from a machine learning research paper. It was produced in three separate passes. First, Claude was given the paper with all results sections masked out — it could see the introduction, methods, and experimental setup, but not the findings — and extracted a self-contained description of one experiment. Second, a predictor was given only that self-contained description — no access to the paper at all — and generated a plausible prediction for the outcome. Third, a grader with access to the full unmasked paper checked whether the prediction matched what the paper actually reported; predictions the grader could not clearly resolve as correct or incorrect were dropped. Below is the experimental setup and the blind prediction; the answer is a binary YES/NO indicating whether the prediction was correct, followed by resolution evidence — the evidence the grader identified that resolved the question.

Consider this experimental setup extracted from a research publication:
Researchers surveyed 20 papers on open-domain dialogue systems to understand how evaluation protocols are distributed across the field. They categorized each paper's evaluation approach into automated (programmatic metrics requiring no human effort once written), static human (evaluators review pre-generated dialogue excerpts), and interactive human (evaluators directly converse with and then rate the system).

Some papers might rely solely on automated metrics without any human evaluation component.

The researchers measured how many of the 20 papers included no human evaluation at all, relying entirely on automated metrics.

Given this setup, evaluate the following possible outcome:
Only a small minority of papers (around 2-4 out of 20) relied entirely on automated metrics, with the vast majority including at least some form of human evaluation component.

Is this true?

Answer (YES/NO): YES